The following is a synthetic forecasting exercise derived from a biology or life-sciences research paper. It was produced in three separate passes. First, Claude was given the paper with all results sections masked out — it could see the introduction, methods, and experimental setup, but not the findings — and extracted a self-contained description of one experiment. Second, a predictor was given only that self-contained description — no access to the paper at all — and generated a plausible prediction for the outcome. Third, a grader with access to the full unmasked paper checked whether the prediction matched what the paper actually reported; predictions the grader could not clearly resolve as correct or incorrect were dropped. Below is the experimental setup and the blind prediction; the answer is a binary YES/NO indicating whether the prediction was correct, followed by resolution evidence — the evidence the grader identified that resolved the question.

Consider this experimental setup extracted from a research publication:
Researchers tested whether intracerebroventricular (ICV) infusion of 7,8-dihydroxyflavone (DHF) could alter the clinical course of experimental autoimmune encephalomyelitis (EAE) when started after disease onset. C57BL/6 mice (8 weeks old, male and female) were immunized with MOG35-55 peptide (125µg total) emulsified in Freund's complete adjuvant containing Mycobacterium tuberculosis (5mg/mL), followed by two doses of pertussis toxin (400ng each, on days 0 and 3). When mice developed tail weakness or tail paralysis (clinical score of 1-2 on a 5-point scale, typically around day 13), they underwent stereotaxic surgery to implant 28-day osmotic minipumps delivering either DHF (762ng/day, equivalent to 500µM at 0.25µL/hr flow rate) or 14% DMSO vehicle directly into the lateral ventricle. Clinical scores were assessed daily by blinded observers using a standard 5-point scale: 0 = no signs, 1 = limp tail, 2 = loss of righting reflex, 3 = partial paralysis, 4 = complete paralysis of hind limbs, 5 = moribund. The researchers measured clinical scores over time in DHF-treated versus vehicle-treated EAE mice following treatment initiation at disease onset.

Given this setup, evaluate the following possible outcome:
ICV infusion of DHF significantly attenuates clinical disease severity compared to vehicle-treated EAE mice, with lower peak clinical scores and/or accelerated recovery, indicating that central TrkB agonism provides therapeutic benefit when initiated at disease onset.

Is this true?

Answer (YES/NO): NO